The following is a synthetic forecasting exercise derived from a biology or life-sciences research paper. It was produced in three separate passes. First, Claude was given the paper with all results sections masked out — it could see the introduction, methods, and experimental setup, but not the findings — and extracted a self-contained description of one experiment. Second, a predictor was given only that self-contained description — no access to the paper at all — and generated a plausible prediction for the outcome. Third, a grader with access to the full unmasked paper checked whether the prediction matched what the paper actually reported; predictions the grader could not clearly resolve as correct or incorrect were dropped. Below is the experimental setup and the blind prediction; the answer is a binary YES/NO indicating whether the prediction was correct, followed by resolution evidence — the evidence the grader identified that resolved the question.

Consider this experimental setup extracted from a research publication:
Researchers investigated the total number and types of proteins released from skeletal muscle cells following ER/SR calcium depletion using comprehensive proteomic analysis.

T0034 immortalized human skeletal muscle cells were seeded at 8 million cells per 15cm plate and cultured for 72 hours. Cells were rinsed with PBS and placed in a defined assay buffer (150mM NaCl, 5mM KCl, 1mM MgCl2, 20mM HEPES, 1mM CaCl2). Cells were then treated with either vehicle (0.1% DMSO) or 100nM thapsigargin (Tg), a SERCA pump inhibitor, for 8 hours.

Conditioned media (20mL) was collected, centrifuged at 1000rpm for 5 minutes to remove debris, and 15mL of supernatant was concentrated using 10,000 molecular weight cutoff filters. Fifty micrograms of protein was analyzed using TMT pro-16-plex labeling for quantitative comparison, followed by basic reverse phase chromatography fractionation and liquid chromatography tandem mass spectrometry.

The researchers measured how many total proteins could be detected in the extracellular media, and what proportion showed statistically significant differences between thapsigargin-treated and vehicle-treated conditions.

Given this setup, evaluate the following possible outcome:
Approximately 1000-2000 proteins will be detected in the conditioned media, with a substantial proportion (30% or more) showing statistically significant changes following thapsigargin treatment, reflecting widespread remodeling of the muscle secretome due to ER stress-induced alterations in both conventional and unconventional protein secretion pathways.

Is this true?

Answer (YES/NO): NO